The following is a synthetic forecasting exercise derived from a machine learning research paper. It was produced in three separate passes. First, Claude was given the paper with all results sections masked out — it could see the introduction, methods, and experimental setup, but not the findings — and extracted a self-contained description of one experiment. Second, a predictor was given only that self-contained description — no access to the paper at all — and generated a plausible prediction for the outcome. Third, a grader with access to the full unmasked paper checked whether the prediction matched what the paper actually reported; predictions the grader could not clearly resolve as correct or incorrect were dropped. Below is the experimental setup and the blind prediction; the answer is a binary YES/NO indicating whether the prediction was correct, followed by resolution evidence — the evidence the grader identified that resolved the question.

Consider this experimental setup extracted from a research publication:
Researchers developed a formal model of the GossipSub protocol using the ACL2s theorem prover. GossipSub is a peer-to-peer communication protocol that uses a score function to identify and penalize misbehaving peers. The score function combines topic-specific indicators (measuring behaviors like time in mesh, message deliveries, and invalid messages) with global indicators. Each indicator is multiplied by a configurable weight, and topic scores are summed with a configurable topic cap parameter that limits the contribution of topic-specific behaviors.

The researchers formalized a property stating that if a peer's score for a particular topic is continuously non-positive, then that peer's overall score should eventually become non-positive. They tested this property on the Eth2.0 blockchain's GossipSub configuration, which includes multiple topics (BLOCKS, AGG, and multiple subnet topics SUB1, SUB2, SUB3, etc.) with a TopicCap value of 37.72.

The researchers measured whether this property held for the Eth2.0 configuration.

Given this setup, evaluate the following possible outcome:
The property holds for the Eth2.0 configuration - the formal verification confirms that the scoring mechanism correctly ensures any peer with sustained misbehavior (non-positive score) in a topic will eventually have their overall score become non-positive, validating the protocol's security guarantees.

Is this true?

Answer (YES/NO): NO